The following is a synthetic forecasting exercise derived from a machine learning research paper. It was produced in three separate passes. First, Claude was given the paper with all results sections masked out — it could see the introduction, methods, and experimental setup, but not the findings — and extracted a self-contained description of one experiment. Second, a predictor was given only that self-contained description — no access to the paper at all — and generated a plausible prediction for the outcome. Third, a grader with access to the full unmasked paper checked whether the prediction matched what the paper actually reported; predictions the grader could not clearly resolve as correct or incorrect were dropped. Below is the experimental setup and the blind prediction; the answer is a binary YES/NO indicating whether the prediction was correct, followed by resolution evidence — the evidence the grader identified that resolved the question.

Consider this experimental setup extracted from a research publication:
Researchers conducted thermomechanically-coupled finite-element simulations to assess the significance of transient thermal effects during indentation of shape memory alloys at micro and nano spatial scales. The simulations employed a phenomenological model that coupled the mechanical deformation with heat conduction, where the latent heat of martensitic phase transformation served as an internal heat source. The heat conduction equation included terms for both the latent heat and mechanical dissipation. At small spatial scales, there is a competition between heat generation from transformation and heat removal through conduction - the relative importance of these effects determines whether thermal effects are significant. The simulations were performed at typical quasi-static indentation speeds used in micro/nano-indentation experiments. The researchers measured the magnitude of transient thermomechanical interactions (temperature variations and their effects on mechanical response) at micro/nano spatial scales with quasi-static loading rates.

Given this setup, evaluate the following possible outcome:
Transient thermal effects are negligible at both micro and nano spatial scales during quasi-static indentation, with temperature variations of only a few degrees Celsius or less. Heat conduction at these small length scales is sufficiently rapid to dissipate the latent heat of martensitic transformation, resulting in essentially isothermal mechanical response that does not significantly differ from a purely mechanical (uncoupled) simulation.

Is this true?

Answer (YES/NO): YES